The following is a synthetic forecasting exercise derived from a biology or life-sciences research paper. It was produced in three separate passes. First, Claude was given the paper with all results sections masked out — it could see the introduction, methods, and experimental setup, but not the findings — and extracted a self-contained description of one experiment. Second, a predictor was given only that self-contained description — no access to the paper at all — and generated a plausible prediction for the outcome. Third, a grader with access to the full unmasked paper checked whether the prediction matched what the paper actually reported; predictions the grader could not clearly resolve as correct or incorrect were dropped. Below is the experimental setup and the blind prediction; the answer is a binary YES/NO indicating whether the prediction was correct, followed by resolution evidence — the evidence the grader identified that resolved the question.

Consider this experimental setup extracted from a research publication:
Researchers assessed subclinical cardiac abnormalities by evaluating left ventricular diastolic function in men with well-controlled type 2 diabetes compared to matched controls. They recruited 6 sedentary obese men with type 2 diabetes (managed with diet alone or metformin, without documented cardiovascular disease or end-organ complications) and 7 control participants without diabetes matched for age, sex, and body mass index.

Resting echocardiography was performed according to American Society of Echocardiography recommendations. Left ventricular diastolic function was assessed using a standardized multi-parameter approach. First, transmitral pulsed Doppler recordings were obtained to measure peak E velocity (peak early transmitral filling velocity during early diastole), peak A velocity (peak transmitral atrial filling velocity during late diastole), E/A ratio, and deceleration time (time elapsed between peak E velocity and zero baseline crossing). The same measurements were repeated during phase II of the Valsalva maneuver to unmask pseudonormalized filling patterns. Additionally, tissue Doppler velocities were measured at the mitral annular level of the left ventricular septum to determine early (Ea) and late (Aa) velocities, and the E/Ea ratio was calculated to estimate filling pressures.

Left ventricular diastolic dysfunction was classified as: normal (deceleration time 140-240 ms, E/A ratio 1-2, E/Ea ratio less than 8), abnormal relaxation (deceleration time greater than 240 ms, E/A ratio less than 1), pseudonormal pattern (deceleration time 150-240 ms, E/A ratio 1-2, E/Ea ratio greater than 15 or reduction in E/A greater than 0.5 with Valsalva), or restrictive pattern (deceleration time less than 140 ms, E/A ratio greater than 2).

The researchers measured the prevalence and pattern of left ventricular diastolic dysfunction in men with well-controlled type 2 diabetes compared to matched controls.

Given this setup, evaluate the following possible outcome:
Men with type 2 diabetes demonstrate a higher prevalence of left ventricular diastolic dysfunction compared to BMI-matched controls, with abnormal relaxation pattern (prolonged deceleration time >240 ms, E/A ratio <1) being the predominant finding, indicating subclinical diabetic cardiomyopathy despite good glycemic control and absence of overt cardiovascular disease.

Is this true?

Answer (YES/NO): NO